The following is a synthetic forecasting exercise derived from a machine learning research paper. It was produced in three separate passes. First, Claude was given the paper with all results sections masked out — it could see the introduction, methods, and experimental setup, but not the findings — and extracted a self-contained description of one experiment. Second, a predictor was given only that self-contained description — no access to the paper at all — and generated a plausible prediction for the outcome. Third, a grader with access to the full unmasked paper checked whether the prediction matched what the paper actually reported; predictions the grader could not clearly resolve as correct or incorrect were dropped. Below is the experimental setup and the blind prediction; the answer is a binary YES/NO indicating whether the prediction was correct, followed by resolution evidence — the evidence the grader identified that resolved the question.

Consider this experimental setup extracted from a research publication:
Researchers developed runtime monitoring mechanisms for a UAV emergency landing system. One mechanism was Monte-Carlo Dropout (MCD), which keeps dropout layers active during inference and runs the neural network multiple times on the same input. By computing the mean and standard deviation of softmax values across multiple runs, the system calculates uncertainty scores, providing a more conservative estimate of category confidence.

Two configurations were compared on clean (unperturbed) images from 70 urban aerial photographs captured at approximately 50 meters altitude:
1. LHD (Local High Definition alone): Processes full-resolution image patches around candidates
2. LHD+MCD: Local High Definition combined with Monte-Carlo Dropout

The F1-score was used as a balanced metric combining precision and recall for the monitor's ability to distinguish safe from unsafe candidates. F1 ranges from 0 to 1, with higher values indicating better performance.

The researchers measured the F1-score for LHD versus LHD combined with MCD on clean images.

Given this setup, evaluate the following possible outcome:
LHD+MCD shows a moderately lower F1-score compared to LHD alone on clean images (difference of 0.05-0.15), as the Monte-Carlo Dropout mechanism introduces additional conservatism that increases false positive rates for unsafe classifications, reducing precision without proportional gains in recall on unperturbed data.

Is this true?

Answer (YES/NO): NO